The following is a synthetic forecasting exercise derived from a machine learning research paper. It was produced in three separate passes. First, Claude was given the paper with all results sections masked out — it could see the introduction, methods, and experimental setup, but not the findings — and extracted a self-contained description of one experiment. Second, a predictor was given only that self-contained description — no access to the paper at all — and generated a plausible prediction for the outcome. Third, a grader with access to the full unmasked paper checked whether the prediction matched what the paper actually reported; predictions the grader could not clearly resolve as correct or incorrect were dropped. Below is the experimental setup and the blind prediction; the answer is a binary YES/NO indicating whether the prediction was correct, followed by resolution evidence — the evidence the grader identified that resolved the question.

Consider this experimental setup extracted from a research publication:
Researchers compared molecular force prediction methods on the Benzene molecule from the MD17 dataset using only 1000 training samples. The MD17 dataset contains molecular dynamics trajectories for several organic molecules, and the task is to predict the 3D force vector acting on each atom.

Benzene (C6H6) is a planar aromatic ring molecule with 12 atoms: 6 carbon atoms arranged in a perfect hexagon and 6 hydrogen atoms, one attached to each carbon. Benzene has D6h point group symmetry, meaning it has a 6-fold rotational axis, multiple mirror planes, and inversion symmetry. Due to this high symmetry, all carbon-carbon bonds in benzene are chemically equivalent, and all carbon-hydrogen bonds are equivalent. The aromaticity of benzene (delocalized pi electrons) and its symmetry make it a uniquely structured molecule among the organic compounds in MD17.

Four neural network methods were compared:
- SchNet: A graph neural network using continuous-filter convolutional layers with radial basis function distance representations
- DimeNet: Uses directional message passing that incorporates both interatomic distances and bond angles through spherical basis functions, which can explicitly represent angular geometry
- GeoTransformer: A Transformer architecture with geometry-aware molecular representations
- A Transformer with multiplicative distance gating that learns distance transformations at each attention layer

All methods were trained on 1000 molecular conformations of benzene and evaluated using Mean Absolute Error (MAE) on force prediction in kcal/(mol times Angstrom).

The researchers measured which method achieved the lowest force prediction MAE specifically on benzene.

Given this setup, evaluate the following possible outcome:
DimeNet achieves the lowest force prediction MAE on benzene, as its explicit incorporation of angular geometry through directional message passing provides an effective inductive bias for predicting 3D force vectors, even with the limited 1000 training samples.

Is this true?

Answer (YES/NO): NO